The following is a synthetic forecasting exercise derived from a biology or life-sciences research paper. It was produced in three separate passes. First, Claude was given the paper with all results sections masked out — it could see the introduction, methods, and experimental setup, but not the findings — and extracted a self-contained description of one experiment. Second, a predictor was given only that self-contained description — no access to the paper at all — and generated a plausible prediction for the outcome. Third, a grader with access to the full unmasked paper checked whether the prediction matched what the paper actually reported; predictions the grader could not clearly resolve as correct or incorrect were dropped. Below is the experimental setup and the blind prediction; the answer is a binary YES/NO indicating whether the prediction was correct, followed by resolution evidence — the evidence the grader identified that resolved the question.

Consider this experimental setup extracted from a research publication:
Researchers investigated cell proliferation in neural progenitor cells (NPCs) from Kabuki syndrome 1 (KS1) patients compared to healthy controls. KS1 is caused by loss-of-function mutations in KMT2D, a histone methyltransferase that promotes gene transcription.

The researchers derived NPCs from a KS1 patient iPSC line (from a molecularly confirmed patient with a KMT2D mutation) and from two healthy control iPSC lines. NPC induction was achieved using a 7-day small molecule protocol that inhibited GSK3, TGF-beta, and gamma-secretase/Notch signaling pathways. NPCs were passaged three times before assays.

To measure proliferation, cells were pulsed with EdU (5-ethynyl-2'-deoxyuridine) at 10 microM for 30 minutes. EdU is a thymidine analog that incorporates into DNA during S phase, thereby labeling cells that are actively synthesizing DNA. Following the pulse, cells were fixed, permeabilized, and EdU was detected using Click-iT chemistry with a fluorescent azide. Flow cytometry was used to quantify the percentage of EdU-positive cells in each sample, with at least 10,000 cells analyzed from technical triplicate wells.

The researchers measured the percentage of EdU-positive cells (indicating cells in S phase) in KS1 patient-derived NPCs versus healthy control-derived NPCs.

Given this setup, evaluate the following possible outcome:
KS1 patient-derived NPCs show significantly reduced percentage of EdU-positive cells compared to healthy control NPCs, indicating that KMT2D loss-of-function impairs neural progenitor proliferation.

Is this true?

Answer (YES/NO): YES